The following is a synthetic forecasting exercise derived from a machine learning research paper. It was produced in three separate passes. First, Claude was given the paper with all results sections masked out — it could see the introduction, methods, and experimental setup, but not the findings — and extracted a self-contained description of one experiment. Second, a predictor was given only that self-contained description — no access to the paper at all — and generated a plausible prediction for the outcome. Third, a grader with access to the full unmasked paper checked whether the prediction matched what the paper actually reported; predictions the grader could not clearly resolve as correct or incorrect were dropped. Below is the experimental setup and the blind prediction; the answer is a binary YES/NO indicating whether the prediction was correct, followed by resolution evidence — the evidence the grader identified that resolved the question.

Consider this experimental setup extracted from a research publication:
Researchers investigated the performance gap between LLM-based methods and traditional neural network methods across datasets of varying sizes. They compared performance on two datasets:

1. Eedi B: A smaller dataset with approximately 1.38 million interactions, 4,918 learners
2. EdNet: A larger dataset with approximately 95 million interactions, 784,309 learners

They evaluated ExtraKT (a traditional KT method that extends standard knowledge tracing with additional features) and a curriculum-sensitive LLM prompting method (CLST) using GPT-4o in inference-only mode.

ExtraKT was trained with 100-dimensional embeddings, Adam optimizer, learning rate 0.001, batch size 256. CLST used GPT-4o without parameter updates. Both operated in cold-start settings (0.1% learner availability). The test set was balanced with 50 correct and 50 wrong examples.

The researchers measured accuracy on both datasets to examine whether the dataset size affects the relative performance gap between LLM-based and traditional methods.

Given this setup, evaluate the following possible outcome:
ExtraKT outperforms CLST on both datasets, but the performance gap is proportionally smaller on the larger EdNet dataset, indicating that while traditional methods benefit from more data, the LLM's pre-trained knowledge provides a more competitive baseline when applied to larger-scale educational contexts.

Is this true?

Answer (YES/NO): NO